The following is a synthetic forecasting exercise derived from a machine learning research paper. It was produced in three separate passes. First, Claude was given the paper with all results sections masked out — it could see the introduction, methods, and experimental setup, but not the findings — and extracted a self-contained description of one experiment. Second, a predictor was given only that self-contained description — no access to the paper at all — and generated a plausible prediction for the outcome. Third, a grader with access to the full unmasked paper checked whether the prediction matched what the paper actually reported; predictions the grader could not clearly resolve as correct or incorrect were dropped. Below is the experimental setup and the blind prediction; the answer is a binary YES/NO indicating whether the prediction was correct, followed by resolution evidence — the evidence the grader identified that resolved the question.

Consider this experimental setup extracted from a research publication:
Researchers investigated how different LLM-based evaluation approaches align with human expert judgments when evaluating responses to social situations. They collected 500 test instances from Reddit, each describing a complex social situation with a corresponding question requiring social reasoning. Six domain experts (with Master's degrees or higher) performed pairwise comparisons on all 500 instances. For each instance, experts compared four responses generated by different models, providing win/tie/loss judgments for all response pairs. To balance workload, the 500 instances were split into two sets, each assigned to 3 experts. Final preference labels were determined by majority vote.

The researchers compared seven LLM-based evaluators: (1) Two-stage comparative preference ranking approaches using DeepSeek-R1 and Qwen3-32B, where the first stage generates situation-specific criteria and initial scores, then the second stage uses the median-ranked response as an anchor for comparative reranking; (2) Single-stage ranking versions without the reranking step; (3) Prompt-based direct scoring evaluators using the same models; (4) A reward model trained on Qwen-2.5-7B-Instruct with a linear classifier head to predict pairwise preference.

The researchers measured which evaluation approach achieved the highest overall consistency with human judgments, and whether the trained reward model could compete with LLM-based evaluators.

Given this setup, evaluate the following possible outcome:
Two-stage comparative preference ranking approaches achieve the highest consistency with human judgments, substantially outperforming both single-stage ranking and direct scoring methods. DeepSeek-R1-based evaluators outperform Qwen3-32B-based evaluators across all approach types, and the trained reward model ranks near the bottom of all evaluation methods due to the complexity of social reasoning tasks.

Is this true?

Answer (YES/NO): NO